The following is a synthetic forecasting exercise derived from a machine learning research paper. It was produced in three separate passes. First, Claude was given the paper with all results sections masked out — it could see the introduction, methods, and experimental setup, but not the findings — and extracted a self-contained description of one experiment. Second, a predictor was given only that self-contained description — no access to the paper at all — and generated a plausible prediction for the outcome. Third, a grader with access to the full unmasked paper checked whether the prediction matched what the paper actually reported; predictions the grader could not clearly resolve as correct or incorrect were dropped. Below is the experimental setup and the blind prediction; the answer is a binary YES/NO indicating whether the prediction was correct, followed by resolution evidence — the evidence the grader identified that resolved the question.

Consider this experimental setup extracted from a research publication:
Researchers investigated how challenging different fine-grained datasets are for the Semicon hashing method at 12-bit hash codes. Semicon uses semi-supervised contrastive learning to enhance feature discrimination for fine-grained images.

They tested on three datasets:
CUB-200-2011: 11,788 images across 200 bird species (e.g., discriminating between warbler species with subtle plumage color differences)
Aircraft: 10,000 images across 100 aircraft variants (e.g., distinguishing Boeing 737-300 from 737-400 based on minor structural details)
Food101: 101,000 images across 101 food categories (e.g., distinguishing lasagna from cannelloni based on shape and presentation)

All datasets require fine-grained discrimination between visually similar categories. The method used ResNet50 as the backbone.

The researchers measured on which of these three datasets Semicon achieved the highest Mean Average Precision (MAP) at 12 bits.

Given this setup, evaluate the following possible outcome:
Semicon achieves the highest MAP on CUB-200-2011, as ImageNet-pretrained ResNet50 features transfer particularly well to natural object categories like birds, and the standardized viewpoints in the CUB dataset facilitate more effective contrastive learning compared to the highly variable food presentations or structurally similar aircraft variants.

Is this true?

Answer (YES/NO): NO